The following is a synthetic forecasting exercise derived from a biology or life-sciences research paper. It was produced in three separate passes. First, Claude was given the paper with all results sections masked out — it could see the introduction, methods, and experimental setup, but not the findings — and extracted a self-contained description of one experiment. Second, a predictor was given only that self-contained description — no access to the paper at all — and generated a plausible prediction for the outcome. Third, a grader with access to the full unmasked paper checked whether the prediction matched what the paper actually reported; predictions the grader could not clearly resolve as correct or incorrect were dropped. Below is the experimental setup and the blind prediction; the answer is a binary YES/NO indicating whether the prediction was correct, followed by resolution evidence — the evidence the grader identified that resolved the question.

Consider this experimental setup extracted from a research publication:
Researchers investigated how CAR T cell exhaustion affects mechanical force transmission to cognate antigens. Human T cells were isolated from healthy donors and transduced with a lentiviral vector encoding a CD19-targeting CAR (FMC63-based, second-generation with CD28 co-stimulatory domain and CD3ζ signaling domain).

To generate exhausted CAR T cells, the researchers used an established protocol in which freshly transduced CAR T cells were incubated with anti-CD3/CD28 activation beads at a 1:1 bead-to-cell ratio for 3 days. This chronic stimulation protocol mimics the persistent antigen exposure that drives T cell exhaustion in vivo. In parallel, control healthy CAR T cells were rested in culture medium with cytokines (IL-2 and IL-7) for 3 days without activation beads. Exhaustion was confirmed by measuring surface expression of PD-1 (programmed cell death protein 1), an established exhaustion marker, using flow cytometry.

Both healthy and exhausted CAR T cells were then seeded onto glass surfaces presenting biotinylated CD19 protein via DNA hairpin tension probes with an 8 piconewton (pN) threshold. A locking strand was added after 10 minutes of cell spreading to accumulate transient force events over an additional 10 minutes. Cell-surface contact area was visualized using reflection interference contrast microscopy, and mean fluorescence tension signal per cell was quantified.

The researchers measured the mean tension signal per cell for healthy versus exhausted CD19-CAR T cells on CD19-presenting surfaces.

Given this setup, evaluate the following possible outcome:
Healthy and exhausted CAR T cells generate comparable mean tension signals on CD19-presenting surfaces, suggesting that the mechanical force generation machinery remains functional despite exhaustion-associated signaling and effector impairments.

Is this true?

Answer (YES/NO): NO